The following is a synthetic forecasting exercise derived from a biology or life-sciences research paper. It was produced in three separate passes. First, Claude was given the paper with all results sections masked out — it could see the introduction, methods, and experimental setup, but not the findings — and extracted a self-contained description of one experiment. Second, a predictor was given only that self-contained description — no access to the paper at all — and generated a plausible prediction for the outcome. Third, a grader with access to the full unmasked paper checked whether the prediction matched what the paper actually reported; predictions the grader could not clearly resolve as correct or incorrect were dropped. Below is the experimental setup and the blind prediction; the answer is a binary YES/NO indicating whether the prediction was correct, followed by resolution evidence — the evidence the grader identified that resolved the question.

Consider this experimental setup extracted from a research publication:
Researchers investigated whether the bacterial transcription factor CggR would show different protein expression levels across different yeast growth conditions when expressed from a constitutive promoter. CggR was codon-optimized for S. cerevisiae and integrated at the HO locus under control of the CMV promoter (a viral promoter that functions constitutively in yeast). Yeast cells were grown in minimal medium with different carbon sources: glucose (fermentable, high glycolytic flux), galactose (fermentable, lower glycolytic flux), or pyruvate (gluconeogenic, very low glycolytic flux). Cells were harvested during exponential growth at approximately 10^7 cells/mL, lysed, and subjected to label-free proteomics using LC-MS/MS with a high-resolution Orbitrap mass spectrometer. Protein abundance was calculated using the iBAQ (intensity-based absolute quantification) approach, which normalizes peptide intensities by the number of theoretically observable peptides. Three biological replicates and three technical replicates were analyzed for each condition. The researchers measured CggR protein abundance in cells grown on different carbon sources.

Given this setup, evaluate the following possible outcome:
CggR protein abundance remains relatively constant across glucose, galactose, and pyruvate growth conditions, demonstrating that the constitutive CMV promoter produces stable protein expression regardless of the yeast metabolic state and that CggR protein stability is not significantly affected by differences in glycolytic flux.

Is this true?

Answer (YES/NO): NO